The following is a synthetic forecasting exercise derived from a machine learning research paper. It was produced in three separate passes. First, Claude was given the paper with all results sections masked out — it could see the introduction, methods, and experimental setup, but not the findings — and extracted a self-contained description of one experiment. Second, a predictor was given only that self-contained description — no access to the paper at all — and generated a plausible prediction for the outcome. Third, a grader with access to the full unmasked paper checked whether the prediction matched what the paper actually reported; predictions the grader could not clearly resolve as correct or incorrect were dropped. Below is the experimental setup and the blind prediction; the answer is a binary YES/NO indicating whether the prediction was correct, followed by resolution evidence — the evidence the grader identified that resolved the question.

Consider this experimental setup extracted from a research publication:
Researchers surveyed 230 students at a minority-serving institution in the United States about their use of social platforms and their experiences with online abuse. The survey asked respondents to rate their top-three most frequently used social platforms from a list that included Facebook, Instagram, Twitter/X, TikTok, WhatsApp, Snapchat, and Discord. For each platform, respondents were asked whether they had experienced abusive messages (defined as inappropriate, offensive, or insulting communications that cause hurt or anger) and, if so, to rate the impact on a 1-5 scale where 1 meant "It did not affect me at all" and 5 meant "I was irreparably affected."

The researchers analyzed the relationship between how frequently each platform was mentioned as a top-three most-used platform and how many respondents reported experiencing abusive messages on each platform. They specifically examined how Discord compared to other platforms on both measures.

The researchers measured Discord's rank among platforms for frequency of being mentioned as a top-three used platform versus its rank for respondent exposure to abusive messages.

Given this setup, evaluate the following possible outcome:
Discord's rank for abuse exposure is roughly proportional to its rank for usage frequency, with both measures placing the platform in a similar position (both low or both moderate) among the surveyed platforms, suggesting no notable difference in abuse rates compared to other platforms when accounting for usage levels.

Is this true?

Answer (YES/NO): NO